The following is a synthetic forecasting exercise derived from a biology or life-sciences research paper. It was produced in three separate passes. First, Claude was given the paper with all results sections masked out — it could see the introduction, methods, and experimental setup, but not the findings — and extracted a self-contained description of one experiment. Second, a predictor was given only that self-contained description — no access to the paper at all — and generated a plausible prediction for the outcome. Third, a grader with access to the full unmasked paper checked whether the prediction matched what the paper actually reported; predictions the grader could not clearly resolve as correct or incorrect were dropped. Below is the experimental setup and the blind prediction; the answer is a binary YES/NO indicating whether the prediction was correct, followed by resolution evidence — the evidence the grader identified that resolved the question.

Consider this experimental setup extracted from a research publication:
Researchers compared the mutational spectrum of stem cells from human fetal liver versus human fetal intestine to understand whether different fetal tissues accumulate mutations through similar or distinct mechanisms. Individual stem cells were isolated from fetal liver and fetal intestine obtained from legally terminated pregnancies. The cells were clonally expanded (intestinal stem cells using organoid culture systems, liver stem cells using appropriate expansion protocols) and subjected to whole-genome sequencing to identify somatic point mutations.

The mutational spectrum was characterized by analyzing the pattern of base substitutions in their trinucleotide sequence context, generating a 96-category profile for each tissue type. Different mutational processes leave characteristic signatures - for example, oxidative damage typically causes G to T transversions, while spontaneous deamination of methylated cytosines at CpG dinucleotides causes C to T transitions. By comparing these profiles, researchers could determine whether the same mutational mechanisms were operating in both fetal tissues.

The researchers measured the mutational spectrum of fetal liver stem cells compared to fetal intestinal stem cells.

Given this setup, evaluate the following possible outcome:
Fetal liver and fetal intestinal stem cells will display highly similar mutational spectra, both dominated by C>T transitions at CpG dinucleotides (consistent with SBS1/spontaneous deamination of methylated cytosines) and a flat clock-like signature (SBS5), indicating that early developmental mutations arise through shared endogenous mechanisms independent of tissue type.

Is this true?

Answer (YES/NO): NO